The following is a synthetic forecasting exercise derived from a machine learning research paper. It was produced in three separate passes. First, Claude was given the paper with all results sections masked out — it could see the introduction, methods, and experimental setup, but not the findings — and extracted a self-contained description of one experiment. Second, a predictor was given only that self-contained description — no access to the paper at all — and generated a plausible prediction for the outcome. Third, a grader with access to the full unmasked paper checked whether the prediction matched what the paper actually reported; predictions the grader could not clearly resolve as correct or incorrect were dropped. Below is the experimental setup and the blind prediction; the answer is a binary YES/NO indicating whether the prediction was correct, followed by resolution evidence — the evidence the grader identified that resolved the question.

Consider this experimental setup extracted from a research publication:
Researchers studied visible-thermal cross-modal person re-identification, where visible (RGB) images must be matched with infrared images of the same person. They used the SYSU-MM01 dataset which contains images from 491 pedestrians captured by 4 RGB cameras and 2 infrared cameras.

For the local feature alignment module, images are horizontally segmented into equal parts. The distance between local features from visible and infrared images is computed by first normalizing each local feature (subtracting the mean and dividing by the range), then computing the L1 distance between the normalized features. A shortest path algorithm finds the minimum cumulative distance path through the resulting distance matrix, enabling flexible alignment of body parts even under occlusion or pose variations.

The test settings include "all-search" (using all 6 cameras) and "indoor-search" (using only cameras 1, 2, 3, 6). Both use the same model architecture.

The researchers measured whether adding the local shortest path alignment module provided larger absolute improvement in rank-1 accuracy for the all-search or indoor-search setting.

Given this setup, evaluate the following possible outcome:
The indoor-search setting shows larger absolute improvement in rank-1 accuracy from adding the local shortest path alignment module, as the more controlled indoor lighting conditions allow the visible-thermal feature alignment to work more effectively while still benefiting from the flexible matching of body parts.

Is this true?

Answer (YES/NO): YES